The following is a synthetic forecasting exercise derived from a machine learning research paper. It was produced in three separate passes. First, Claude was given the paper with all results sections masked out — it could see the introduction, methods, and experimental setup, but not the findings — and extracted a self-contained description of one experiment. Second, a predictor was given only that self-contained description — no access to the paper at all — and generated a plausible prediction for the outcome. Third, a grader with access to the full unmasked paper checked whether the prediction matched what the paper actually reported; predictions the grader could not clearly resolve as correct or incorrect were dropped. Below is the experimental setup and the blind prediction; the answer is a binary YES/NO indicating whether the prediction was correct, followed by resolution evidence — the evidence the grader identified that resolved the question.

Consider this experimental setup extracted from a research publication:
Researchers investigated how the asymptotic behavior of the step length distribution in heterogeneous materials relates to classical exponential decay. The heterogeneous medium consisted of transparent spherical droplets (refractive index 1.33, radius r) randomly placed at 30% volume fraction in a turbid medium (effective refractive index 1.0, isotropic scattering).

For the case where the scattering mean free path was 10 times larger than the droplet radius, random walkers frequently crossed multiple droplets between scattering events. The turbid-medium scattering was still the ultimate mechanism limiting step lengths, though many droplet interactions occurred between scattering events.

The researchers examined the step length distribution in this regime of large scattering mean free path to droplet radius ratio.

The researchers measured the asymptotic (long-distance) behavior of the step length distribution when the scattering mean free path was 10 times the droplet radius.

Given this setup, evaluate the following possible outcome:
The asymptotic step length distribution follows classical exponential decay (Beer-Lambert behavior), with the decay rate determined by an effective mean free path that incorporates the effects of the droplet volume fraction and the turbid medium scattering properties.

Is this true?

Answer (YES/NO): YES